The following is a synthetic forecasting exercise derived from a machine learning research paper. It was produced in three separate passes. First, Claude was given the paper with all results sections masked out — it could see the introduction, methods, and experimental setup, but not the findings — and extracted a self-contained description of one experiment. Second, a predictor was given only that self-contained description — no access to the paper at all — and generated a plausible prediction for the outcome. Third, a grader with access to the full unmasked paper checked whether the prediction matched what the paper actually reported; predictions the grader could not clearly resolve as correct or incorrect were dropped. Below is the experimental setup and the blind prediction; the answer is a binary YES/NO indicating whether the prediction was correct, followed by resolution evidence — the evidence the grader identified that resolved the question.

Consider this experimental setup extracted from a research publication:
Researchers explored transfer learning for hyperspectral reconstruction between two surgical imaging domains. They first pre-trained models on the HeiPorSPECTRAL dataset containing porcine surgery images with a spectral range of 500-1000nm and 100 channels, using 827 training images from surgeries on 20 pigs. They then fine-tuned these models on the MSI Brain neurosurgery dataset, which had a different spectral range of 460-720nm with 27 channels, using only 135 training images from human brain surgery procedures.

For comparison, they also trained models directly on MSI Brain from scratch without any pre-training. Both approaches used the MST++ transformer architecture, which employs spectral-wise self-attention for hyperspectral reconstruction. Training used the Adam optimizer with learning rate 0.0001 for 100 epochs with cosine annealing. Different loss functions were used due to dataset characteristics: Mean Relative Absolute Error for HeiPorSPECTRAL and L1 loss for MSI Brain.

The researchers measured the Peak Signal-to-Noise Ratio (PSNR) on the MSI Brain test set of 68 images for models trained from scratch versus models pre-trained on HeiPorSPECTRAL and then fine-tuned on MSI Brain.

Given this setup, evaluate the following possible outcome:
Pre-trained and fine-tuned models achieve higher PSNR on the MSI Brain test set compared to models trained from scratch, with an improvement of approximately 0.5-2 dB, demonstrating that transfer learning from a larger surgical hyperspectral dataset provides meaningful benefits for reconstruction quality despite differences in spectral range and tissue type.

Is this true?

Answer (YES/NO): NO